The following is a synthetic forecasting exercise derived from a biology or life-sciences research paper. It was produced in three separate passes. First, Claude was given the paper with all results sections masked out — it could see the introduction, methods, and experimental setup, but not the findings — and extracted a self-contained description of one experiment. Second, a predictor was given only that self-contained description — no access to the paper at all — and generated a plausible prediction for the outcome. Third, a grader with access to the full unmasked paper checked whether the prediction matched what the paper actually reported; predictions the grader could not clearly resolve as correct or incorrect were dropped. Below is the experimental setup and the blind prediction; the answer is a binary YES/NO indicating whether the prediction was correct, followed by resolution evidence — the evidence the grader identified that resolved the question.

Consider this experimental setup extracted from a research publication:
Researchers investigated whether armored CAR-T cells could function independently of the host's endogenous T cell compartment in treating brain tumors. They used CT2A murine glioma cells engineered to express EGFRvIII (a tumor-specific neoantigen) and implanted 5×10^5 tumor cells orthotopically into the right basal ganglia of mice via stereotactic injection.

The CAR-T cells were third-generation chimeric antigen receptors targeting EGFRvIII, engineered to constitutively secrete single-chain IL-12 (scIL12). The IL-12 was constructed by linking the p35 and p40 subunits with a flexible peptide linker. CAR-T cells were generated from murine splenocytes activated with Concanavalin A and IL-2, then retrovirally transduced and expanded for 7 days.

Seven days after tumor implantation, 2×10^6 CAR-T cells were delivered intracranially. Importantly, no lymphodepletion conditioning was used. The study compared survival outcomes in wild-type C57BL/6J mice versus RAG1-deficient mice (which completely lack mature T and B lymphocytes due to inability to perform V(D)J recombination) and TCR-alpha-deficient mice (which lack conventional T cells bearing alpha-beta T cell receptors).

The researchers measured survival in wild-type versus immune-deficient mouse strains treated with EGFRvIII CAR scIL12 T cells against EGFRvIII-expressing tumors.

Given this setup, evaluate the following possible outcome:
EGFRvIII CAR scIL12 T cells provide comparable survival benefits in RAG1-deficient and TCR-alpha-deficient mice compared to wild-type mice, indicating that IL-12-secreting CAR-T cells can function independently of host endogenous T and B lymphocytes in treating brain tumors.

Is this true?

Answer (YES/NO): NO